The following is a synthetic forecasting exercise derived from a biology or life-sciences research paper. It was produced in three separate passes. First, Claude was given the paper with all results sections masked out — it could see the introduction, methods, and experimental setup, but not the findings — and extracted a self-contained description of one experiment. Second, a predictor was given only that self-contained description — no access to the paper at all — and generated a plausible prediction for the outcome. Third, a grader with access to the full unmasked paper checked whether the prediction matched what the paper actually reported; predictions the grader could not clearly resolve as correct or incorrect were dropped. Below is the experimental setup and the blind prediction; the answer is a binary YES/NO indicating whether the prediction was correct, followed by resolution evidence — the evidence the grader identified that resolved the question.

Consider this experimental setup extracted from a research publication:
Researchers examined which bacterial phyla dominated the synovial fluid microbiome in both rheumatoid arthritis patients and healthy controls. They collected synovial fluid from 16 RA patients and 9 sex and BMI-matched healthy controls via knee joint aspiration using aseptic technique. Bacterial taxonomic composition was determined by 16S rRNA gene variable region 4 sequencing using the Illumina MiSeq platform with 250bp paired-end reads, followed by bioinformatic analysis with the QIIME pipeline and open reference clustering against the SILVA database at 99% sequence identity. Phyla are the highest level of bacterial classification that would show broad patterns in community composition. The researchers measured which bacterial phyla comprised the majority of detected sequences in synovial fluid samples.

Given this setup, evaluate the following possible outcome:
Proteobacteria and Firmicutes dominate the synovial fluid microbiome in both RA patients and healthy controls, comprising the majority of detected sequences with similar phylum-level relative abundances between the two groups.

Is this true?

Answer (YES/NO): YES